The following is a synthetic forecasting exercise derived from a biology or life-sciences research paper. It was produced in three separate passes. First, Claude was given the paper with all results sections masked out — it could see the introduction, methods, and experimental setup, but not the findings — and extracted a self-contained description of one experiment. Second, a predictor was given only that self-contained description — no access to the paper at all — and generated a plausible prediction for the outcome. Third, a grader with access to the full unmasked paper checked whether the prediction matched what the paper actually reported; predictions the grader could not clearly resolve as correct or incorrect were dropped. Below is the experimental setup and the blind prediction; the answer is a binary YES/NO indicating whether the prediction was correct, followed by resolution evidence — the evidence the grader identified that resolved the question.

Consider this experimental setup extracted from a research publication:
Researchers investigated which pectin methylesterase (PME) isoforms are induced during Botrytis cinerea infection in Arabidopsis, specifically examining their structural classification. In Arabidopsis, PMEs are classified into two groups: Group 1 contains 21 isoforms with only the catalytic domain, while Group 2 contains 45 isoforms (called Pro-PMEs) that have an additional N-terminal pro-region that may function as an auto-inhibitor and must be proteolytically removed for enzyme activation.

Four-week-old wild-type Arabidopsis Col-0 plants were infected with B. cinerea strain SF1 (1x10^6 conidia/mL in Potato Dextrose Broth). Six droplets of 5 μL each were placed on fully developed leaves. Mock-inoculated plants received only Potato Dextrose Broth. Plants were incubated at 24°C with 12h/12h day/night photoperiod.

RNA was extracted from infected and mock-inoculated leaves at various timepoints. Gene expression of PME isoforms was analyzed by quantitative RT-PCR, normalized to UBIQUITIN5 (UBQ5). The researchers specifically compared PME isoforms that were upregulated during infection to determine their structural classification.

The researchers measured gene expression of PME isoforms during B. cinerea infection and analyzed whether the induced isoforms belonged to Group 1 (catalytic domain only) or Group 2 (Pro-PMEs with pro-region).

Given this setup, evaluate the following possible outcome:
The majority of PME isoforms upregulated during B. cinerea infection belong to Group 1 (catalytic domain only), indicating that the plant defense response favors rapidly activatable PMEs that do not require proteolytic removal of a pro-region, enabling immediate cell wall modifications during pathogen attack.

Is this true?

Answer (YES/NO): NO